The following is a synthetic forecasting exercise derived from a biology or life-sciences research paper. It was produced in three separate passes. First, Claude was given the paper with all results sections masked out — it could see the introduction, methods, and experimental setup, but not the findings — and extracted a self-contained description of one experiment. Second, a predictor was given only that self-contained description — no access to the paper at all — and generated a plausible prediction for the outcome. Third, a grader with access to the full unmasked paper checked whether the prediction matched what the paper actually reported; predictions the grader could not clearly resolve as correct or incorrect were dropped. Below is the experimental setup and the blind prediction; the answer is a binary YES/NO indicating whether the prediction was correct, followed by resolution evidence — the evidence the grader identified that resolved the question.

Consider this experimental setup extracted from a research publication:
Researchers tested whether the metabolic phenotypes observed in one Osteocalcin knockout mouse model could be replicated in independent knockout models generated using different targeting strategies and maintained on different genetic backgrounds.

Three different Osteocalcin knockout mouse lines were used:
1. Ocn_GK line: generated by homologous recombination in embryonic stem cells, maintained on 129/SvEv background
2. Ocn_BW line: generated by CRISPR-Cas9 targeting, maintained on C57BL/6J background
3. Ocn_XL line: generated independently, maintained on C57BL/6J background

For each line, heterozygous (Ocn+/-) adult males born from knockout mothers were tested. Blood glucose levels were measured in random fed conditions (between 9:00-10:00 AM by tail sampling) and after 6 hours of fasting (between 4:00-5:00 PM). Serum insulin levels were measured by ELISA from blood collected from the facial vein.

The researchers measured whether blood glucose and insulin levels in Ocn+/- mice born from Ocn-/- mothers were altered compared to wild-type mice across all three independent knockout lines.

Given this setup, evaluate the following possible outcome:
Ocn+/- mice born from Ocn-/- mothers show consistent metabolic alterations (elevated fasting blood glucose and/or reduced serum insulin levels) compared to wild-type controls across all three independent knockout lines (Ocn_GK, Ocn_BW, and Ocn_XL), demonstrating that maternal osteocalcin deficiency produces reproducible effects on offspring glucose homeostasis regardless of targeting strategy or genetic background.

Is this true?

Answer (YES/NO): YES